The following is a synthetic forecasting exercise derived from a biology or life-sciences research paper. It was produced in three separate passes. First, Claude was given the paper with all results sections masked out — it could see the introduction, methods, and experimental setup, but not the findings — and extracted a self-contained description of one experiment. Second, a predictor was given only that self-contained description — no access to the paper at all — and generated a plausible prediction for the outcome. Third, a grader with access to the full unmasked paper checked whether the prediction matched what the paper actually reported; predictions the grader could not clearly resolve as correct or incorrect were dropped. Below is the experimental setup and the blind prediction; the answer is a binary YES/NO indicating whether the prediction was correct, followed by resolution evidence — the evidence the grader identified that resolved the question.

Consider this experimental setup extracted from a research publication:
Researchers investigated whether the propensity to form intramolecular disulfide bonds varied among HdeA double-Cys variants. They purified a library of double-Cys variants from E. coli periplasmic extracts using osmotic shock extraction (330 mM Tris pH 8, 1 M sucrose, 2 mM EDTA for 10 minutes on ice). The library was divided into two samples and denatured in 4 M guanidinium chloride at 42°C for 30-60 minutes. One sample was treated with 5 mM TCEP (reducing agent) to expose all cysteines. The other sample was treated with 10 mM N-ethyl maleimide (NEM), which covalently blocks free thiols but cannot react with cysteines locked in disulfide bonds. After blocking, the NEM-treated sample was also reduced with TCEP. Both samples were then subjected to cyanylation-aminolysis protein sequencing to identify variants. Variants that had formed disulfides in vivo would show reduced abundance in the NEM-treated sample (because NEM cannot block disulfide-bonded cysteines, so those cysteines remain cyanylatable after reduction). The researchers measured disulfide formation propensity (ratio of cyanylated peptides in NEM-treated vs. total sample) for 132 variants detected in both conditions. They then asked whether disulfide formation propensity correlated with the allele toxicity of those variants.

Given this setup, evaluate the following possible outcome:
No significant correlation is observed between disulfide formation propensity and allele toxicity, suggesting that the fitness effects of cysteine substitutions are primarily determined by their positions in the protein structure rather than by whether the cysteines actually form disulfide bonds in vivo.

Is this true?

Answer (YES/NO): NO